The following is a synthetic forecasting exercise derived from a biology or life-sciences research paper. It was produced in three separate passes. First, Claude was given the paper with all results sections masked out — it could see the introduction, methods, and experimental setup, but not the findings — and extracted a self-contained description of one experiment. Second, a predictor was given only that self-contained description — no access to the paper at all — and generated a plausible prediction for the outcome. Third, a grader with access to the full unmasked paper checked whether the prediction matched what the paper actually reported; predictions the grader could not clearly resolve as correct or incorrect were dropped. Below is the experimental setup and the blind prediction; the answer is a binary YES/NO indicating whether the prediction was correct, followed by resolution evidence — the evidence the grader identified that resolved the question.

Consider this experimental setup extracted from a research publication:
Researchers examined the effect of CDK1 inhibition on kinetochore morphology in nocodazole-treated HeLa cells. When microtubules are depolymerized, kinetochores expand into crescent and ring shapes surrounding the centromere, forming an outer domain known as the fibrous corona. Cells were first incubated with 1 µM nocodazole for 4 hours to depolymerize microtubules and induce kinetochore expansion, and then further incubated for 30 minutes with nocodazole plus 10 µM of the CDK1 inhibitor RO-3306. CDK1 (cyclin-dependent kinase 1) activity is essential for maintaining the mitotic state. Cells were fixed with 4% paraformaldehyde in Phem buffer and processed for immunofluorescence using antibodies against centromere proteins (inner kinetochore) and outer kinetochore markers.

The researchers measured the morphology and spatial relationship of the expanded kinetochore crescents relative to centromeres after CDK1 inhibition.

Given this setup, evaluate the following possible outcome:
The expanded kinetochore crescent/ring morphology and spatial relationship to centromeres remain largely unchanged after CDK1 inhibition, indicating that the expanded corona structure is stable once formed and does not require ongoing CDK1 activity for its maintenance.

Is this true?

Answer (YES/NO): NO